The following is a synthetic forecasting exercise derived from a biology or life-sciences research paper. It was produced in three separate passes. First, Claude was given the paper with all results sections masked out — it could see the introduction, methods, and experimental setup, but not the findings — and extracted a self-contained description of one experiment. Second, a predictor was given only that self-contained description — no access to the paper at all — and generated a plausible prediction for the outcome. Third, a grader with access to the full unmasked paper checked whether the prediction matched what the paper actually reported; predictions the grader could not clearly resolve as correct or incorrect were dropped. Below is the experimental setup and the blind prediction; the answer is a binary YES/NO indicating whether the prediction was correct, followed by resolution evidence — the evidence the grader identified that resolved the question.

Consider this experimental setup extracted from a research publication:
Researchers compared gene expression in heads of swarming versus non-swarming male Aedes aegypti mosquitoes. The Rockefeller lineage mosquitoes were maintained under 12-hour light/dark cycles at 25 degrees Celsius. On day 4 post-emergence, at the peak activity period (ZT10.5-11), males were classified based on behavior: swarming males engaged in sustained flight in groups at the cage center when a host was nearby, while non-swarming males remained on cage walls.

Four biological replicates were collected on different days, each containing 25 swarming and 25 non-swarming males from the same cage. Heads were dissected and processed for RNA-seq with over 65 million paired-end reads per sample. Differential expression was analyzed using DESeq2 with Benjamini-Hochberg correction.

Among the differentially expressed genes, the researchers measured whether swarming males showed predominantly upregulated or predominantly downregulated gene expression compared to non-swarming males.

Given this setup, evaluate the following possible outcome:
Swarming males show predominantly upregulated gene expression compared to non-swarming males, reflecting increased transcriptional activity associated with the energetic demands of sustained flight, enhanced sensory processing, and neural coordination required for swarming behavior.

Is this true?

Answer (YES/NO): NO